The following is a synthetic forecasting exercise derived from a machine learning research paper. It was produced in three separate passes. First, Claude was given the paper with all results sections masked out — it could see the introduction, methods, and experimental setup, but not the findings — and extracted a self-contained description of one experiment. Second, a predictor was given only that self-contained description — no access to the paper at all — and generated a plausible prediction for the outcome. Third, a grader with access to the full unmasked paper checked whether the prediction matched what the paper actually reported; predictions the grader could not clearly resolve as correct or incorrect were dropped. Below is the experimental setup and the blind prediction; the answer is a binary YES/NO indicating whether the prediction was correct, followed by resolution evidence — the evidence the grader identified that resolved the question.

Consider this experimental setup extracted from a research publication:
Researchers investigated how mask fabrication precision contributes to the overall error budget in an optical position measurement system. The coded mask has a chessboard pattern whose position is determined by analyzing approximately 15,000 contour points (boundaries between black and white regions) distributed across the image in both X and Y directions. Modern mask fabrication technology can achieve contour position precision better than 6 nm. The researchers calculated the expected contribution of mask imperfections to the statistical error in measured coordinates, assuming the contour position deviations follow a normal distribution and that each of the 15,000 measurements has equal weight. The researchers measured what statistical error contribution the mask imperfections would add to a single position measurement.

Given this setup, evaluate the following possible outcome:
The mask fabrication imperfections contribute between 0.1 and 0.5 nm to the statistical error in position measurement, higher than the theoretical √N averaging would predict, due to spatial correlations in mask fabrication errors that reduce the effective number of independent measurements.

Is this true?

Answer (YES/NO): NO